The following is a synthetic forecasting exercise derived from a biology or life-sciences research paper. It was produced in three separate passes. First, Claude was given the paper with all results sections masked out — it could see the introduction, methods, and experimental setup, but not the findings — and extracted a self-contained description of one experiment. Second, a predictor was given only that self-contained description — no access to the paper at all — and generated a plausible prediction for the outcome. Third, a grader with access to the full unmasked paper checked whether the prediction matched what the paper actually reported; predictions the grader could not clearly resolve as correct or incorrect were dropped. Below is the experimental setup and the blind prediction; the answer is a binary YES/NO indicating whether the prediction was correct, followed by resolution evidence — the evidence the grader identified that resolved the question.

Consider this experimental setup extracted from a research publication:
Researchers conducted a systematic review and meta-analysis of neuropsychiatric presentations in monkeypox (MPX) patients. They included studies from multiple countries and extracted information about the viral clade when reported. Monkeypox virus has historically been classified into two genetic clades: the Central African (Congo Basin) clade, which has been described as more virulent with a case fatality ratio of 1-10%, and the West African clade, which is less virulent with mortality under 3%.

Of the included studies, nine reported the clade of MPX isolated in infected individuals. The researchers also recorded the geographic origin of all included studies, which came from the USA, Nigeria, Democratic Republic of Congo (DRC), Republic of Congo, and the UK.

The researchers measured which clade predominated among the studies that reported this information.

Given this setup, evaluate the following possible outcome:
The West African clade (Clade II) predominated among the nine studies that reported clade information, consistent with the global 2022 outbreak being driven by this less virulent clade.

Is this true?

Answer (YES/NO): YES